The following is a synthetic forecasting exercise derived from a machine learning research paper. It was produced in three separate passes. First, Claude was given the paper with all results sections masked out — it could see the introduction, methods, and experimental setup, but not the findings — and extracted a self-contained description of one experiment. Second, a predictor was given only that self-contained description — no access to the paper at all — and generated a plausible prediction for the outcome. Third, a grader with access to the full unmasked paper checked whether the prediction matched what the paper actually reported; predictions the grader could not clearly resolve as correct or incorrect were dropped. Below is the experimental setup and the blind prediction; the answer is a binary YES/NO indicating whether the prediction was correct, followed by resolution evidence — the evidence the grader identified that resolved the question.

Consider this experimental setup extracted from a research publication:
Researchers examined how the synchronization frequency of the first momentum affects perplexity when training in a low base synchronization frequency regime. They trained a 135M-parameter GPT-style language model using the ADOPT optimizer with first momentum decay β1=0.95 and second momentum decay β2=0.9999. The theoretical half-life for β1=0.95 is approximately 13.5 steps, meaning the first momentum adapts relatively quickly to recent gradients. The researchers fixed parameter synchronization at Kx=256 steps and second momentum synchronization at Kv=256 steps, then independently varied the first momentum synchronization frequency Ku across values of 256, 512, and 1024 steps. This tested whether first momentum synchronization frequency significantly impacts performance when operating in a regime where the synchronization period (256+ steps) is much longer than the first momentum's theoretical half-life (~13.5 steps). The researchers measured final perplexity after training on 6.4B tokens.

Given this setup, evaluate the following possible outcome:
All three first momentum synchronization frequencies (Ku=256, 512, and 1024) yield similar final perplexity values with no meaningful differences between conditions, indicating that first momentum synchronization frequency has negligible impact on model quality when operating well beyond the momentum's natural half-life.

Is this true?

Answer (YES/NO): YES